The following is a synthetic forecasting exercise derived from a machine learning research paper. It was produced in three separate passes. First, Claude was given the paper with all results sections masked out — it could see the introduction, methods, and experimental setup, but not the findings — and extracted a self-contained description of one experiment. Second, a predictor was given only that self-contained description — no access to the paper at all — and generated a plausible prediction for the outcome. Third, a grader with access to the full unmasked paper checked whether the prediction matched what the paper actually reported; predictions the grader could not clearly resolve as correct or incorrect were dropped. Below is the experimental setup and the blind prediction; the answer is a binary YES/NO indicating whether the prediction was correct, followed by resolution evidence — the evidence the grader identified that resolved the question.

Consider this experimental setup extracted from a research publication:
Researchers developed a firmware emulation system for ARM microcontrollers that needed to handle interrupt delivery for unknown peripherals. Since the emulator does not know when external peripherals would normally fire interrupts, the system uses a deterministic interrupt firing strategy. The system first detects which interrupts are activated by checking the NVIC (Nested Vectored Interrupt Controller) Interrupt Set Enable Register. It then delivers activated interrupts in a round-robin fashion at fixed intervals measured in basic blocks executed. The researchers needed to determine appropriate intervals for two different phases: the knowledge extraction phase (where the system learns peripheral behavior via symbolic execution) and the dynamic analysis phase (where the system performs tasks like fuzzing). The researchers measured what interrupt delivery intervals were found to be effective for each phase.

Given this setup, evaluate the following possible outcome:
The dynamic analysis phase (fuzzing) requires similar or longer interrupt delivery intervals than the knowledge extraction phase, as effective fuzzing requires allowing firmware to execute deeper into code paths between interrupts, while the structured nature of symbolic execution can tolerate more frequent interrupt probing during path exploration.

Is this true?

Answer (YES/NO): NO